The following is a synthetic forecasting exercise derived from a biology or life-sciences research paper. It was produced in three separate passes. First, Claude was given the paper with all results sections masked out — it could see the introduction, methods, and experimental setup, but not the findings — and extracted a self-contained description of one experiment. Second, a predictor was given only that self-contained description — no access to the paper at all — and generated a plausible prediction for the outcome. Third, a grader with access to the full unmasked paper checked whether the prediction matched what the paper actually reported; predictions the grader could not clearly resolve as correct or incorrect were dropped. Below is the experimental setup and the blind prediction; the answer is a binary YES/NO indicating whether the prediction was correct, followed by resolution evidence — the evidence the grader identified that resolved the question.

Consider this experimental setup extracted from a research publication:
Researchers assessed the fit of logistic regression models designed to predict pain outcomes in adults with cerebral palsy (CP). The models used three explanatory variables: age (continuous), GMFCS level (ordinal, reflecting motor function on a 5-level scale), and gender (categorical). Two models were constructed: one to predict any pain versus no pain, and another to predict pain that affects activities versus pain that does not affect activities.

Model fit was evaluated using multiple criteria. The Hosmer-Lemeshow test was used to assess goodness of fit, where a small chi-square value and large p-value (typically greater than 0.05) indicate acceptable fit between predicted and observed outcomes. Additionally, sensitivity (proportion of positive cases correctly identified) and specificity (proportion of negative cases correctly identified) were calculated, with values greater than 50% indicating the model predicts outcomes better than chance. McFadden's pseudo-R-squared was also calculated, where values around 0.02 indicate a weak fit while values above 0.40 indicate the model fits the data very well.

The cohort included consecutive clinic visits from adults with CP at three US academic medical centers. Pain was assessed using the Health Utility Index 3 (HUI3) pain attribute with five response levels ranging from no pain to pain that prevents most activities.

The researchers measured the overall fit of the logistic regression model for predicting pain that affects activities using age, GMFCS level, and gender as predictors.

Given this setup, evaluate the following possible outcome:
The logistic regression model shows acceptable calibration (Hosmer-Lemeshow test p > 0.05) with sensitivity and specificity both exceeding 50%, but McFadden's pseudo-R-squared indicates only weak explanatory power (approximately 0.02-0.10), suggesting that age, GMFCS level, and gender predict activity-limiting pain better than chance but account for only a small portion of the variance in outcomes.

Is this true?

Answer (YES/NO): NO